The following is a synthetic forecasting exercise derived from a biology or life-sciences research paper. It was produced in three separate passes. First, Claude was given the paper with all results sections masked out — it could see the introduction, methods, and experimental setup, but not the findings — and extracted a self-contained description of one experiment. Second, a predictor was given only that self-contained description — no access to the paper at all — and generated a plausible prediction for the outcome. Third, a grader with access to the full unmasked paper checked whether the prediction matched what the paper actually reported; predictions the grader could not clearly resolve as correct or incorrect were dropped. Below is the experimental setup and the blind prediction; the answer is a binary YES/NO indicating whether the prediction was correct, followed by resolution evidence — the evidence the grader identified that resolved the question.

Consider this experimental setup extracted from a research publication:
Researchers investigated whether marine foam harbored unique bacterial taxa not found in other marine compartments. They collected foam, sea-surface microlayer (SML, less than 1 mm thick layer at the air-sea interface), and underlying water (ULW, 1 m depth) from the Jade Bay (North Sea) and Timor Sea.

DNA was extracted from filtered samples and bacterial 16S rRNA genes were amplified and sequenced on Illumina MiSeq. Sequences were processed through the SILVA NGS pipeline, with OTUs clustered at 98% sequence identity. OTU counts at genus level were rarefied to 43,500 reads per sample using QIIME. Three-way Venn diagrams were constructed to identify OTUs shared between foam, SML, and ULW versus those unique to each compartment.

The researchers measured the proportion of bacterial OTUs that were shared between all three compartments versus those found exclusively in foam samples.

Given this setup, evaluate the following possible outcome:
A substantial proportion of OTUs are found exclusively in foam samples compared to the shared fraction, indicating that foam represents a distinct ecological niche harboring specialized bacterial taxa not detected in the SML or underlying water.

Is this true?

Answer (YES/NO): NO